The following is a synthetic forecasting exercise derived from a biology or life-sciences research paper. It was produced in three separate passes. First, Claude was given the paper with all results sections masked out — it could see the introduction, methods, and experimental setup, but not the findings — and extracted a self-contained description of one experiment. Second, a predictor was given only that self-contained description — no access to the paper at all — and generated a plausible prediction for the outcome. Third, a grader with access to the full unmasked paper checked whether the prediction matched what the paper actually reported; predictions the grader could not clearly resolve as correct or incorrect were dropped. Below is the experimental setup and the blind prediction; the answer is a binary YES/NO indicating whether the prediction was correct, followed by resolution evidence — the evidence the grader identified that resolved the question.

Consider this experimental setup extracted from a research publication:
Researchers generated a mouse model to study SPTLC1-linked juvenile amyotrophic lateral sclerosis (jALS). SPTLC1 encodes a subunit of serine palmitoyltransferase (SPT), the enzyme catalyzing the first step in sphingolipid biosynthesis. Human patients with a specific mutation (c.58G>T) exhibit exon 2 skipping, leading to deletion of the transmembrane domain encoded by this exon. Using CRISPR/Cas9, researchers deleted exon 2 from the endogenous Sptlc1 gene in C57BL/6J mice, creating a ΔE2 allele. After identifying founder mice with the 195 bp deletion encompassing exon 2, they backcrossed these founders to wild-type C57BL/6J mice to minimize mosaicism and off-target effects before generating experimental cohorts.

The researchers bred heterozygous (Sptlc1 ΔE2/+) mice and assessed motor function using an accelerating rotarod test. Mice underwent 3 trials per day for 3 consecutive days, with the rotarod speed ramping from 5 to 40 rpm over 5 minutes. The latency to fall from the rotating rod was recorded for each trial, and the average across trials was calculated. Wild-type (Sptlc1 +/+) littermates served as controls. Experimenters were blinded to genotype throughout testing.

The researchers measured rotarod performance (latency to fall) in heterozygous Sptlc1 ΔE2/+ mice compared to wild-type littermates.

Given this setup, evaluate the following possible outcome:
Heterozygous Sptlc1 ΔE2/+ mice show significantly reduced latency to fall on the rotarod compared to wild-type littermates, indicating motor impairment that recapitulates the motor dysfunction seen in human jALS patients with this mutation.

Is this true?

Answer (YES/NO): NO